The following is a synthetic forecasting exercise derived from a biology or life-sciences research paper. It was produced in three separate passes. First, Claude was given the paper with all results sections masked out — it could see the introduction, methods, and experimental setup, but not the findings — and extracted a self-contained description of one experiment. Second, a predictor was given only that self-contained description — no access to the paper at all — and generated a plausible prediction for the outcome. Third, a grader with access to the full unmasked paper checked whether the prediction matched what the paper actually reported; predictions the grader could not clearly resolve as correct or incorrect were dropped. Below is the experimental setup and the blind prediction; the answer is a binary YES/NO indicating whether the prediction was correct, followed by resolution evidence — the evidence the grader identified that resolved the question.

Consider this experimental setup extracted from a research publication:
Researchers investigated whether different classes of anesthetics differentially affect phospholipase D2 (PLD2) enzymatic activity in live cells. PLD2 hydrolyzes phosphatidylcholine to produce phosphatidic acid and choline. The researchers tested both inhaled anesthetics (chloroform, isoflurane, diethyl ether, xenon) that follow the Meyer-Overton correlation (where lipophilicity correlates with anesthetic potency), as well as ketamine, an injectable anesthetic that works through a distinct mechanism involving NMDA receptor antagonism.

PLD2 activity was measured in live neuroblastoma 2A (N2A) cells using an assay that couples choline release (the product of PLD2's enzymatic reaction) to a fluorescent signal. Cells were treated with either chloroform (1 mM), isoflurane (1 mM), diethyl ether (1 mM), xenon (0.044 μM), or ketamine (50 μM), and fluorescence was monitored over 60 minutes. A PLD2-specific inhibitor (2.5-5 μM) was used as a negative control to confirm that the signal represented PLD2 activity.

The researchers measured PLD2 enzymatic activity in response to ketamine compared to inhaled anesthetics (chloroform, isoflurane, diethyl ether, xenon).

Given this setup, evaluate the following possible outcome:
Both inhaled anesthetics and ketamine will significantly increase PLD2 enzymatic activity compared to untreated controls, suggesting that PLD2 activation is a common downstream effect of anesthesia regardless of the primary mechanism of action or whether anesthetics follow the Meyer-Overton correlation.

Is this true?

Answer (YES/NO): NO